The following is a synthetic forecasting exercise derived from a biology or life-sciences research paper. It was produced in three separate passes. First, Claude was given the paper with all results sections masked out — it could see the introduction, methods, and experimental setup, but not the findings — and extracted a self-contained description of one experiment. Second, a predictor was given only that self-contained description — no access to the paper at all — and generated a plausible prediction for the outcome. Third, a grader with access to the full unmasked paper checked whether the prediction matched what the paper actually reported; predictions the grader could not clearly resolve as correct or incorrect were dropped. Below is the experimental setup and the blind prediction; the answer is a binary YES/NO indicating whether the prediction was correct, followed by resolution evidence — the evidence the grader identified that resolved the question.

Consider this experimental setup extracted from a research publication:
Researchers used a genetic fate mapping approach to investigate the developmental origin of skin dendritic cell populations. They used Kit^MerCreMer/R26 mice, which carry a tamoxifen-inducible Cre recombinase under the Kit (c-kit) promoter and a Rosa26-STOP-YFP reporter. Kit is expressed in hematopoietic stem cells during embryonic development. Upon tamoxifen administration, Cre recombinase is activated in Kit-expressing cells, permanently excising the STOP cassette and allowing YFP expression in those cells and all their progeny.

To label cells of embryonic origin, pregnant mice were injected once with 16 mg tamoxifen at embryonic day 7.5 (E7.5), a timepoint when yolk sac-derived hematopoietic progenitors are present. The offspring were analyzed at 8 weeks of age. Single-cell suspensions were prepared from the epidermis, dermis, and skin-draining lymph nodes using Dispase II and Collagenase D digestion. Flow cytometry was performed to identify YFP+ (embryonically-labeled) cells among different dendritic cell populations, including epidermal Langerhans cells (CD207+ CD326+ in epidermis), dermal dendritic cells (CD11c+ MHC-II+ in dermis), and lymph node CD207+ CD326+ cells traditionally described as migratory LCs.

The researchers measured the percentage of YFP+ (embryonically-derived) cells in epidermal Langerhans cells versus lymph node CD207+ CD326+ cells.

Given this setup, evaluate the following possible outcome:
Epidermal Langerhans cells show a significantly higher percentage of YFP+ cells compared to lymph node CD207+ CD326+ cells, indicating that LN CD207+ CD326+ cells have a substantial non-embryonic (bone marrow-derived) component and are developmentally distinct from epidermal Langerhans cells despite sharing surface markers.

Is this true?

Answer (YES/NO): YES